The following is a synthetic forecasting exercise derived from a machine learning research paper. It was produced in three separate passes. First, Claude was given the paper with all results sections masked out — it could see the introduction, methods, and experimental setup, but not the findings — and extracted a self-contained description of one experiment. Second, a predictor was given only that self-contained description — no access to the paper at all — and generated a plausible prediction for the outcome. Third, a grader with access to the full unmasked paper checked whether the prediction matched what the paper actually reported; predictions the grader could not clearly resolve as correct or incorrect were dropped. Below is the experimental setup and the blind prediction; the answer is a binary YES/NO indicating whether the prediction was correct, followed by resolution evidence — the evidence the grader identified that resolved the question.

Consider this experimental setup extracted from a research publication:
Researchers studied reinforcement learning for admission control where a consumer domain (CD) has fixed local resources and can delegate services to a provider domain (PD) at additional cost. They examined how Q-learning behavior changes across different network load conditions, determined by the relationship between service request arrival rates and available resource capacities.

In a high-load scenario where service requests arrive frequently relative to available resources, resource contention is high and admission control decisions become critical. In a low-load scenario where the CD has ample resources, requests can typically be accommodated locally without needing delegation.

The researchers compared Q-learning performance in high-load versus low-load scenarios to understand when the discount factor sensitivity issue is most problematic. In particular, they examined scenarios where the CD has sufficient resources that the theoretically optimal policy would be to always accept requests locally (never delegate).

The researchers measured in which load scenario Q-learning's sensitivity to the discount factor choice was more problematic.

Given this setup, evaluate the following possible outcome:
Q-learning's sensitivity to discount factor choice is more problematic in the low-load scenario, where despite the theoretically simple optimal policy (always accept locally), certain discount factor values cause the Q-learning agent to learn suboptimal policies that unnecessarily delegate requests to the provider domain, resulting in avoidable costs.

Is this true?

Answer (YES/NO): YES